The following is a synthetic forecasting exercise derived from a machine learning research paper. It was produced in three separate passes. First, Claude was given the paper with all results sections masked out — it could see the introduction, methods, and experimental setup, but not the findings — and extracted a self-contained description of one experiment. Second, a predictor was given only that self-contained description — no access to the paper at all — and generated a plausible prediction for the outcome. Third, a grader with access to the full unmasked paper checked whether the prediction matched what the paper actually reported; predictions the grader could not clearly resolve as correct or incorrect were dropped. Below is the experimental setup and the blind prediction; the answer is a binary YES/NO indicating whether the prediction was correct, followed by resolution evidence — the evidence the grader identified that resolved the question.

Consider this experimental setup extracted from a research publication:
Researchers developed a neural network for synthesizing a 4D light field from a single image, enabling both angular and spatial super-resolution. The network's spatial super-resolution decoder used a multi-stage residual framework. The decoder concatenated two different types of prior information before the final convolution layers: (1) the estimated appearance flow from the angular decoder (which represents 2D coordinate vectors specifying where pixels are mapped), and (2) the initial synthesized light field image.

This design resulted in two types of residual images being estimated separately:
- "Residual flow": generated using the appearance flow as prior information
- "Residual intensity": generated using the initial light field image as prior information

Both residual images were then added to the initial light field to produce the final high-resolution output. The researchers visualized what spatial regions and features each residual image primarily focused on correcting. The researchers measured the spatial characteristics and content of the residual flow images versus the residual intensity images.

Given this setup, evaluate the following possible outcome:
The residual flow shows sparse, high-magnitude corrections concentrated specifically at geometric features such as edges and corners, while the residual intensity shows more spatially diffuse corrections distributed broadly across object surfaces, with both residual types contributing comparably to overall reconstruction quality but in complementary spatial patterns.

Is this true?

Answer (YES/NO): NO